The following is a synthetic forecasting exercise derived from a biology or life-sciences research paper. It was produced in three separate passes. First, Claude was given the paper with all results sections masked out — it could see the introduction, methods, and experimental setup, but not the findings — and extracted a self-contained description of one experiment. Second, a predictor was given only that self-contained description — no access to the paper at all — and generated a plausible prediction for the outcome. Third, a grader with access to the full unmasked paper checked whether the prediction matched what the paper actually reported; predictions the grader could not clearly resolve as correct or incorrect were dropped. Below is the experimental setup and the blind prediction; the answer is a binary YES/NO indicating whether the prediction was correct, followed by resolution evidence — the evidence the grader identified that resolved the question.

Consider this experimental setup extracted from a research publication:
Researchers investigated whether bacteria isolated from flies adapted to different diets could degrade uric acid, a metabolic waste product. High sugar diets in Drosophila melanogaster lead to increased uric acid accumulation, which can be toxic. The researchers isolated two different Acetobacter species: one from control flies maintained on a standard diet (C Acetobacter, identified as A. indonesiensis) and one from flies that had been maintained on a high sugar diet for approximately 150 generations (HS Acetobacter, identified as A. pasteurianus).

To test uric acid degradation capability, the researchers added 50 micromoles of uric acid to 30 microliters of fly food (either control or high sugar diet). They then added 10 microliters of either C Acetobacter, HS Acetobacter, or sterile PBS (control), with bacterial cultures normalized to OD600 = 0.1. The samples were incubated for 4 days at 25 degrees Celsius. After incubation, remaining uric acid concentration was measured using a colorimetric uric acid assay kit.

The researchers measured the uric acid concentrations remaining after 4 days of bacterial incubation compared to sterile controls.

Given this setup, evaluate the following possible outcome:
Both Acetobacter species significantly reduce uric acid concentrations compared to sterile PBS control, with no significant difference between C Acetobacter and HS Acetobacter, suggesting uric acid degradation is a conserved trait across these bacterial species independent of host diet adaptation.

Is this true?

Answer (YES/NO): NO